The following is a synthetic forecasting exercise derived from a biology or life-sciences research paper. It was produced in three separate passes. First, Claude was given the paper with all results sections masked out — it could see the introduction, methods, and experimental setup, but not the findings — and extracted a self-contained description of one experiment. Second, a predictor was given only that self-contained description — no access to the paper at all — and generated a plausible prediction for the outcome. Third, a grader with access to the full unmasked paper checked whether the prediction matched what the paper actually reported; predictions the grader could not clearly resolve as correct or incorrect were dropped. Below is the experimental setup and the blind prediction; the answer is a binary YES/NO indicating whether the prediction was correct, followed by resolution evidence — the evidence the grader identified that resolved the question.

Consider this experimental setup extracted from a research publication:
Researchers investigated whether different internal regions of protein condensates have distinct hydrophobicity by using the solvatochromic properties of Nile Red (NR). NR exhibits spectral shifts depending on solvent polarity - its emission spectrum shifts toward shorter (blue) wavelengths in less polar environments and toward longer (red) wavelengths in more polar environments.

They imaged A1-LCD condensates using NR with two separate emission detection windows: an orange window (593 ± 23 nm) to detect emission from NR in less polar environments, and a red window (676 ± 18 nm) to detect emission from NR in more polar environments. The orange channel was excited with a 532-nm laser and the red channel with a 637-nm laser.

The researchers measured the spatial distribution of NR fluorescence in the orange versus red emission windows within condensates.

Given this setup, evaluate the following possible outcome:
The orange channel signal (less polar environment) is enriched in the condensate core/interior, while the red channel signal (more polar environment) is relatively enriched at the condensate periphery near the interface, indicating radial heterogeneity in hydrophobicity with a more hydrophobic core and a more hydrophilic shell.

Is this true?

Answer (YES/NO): NO